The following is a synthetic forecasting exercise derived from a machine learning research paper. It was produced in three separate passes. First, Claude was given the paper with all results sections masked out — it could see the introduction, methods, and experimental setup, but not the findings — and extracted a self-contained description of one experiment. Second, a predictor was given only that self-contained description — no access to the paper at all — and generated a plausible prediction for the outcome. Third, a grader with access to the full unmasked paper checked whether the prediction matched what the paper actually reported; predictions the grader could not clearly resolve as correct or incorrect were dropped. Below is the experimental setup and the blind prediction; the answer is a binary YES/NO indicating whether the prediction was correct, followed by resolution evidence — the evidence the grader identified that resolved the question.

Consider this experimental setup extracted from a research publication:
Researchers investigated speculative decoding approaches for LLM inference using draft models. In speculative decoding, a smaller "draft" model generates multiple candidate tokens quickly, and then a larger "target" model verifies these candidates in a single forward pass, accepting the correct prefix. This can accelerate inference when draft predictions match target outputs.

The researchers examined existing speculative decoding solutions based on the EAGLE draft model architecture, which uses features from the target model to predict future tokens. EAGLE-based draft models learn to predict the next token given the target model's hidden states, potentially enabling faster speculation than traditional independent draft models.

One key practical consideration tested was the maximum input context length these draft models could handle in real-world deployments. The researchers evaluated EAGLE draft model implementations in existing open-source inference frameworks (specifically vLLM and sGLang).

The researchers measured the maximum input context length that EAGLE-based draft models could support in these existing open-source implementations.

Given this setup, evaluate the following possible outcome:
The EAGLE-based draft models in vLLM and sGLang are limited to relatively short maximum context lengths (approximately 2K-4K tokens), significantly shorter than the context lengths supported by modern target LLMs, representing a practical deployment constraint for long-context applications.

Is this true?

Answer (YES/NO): YES